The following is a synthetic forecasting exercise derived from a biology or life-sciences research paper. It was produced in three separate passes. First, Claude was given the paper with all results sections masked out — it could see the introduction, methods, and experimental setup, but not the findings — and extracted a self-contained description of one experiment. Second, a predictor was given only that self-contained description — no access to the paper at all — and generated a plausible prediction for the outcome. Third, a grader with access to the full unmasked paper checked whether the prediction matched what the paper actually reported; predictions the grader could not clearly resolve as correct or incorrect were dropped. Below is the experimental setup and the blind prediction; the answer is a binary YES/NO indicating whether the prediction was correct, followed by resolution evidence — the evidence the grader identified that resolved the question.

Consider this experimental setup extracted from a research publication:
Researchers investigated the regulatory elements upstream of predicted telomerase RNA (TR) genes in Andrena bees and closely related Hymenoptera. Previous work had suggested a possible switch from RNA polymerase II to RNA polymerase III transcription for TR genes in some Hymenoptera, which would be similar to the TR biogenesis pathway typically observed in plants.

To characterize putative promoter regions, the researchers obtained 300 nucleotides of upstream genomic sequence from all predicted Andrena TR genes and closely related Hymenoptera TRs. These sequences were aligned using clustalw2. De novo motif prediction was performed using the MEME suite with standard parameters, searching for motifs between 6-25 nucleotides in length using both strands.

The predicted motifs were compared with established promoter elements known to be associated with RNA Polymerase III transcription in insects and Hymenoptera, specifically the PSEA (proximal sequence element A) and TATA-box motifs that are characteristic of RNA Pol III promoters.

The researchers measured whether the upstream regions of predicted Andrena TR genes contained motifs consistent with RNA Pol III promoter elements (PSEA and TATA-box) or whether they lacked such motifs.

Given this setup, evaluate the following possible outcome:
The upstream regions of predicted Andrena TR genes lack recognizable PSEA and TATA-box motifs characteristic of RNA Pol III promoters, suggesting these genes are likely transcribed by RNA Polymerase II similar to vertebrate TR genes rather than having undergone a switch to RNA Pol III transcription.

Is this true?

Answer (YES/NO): NO